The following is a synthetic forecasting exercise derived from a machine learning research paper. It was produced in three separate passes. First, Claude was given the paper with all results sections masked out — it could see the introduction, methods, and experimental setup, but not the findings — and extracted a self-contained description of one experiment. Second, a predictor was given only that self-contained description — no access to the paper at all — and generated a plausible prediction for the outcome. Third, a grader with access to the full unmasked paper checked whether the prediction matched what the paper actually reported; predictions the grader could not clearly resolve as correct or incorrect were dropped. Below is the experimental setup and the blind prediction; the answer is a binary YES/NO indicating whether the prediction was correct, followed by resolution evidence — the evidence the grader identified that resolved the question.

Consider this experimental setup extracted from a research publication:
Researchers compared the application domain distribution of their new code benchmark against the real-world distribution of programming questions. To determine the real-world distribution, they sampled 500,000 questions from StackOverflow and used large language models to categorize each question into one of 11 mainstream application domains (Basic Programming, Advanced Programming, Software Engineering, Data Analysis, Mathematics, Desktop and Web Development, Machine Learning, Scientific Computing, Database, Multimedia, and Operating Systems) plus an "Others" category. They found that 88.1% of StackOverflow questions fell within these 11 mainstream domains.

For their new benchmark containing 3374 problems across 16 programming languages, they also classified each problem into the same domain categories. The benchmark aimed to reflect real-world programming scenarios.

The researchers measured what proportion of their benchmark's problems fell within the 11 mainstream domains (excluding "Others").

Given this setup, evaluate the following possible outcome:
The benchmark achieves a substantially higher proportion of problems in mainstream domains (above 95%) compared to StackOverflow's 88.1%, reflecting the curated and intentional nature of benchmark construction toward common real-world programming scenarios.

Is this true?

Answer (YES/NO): NO